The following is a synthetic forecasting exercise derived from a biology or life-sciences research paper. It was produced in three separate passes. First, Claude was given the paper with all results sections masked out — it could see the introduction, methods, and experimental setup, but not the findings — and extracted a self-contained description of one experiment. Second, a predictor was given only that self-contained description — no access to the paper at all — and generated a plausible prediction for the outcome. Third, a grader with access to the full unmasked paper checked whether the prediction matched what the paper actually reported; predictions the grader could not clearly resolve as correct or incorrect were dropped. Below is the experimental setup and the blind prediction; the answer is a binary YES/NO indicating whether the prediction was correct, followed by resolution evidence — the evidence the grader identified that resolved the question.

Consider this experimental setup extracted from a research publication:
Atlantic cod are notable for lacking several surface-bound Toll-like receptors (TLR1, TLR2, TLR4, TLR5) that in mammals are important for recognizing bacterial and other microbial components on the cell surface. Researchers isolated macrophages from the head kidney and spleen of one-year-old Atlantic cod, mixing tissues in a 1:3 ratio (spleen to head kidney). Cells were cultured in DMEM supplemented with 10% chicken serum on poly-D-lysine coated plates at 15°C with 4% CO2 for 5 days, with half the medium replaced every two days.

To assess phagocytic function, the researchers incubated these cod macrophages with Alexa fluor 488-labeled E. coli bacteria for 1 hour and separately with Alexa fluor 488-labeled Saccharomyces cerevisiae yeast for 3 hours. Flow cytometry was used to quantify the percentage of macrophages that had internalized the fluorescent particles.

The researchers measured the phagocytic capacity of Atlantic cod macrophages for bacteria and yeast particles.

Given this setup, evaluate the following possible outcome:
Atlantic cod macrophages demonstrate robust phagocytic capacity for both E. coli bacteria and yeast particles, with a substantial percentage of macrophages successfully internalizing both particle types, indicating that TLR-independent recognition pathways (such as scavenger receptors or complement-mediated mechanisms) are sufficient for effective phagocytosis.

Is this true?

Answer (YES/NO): YES